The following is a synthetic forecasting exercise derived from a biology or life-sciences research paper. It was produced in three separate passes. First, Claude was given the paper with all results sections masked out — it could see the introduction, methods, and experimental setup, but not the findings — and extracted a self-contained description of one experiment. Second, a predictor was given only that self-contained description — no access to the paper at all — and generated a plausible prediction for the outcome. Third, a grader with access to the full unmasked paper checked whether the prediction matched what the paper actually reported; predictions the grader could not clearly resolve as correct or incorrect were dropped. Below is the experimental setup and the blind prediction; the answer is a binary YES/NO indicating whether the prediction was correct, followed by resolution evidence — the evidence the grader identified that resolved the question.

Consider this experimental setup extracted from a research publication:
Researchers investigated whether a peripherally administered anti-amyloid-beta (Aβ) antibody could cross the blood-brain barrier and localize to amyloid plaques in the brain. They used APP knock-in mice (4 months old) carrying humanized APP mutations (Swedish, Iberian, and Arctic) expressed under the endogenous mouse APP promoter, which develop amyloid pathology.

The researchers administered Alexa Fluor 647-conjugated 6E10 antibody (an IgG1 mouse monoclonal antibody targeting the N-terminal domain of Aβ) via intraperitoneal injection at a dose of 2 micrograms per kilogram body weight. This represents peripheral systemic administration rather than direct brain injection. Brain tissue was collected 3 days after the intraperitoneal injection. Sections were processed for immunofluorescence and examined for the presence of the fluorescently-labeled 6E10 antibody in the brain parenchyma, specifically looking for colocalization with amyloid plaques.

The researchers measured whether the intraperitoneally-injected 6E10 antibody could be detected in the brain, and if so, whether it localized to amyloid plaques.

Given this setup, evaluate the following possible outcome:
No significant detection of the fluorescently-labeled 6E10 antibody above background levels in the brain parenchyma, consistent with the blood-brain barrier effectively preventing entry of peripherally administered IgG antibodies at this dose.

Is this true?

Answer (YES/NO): NO